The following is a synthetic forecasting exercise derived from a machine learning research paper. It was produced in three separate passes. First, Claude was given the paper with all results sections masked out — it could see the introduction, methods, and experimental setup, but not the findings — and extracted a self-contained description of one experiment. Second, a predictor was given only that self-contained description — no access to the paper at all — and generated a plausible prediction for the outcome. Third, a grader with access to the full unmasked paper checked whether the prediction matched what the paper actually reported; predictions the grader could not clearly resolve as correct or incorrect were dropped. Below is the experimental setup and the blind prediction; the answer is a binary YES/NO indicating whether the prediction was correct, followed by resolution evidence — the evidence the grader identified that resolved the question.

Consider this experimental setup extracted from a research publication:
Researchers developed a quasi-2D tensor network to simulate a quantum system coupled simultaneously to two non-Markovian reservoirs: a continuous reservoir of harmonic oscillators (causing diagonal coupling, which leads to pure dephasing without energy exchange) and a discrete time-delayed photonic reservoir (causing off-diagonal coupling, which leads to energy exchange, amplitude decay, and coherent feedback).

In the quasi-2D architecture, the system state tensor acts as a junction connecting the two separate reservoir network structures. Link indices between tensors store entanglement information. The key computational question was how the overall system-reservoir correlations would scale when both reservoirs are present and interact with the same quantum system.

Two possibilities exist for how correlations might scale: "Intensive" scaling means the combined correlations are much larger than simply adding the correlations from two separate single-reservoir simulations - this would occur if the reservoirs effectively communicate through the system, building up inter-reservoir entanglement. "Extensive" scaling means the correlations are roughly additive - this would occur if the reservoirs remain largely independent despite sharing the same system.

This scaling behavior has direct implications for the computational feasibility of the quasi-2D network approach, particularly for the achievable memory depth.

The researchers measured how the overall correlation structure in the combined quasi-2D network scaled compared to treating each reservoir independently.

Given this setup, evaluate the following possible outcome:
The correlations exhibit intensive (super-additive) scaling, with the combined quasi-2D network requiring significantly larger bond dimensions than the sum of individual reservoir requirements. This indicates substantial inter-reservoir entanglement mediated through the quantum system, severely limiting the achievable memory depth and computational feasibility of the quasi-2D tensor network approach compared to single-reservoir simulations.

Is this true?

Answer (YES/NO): YES